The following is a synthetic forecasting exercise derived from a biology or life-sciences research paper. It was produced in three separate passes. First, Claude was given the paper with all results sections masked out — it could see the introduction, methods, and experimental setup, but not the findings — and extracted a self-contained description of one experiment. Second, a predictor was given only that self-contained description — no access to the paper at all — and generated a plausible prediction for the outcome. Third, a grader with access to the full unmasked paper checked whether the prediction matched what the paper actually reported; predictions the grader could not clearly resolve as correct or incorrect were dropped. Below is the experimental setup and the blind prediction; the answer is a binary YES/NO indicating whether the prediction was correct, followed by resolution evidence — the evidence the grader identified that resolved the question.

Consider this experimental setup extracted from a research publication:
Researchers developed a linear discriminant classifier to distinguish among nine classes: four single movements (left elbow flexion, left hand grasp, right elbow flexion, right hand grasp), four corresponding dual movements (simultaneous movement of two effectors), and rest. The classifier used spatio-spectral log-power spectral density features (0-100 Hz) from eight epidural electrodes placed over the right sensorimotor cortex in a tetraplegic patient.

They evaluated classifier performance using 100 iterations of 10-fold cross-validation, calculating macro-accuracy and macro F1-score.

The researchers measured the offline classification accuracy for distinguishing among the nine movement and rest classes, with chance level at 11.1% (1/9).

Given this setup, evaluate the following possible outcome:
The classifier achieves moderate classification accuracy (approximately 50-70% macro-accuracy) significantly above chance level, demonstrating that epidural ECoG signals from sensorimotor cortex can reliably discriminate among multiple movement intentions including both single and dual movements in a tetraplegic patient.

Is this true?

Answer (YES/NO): NO